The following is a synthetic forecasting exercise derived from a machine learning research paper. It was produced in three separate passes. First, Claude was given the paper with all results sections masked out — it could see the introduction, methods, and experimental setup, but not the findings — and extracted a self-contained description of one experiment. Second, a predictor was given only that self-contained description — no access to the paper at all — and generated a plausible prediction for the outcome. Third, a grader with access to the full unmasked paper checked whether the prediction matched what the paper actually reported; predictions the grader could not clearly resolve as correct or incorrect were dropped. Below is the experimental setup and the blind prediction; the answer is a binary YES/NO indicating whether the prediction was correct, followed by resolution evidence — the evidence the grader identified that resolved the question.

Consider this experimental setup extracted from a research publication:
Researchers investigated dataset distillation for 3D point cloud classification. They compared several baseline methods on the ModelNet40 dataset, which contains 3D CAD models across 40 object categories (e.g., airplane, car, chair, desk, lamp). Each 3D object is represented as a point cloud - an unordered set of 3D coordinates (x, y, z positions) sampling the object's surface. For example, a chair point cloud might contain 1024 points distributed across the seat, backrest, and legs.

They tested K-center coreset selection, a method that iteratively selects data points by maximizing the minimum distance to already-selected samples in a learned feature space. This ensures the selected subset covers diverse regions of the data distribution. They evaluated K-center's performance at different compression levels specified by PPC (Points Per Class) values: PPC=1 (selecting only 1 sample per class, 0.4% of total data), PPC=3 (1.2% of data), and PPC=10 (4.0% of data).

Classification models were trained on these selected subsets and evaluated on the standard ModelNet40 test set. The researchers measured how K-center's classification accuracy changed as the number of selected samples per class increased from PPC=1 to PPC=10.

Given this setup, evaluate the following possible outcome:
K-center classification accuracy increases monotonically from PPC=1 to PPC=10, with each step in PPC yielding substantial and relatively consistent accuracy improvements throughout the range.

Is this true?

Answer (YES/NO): NO